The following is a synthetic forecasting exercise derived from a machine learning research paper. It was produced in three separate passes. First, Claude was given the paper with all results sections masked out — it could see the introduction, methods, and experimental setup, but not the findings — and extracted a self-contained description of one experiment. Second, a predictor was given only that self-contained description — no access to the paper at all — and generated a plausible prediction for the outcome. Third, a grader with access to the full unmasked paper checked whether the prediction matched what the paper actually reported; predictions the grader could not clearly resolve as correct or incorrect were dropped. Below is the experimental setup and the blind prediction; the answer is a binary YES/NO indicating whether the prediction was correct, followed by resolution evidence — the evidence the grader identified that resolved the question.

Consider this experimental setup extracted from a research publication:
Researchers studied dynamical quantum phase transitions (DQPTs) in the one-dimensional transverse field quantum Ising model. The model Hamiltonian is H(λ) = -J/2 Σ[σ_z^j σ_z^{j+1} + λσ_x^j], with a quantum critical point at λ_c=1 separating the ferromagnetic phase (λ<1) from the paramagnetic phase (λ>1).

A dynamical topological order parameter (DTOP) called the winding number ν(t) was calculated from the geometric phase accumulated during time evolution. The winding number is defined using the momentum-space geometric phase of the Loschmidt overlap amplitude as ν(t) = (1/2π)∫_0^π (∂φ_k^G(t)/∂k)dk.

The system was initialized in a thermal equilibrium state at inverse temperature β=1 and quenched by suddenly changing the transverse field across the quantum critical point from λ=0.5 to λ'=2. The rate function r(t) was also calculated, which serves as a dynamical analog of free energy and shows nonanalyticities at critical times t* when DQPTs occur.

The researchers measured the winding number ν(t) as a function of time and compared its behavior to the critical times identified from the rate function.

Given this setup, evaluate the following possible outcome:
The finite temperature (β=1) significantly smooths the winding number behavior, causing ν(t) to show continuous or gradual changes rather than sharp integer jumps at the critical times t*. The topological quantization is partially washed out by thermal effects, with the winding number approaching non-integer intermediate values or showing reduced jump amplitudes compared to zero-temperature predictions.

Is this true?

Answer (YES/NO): NO